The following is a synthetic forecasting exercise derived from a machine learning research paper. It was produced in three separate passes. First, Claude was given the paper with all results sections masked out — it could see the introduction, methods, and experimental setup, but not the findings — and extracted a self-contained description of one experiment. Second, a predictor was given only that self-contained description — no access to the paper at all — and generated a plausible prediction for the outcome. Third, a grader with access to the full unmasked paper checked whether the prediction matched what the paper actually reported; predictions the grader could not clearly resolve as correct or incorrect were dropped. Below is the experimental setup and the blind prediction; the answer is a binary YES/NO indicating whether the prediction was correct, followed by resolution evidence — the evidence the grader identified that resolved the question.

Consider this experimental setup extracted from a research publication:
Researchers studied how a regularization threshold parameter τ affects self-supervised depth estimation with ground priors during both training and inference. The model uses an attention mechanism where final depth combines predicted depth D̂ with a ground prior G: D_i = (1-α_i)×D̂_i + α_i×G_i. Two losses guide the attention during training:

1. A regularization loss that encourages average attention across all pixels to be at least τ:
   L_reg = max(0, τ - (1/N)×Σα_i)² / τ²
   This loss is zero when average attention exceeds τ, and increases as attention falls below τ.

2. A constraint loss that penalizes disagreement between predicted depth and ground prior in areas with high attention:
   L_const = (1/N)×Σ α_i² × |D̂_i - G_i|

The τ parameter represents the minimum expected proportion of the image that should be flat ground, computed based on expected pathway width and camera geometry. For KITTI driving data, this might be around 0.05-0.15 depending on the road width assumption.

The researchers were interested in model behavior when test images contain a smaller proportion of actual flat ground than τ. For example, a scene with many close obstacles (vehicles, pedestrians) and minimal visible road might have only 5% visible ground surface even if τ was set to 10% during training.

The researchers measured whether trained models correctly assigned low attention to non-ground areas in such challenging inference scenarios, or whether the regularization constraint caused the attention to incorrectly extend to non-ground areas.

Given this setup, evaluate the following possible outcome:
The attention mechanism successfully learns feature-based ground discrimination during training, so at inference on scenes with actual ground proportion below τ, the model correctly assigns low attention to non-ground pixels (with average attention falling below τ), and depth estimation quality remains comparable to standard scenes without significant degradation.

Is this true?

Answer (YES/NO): YES